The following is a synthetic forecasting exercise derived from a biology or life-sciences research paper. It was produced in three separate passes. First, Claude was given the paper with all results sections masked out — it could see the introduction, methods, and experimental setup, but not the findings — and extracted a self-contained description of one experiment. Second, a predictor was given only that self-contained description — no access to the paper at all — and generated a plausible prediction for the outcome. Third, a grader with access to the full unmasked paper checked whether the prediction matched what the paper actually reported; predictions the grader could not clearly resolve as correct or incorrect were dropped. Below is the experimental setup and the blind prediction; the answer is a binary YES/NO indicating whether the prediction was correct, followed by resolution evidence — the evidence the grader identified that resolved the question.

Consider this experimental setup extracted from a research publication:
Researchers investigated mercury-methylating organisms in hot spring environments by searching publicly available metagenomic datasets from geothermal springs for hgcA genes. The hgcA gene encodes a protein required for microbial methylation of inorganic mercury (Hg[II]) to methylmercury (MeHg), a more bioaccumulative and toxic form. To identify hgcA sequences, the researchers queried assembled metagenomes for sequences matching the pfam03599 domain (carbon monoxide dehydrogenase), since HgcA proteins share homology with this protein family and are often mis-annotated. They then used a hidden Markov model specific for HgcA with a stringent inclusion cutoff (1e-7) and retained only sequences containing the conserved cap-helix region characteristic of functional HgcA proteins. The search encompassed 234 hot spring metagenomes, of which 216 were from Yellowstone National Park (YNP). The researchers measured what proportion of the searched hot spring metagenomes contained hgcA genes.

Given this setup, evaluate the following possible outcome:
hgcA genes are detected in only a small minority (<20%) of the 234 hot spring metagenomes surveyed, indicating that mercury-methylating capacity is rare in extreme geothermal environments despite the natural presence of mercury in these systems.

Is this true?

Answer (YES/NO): YES